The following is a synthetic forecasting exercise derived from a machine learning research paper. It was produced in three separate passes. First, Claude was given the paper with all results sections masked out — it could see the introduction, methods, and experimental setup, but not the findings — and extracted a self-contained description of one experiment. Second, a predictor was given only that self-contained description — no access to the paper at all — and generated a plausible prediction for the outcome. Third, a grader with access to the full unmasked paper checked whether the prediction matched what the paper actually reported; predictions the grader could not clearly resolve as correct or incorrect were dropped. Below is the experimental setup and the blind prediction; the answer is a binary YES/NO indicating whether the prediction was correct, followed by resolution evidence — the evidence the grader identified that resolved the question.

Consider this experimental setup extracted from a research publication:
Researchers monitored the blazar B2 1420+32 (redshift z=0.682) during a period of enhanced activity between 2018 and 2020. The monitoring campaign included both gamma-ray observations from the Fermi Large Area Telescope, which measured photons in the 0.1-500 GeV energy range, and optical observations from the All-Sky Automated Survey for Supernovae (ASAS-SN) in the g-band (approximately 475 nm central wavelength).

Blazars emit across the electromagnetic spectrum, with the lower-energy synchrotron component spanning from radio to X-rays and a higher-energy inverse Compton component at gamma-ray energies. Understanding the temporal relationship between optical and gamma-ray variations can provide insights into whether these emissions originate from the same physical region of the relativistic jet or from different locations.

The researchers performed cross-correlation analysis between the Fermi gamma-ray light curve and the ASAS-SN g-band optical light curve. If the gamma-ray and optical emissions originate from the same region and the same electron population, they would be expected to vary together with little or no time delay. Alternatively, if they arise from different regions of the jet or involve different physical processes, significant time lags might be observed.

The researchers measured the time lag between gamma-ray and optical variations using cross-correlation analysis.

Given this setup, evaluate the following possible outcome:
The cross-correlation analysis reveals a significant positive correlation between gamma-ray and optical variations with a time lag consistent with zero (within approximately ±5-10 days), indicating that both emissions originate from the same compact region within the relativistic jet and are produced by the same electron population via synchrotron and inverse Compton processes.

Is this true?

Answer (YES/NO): YES